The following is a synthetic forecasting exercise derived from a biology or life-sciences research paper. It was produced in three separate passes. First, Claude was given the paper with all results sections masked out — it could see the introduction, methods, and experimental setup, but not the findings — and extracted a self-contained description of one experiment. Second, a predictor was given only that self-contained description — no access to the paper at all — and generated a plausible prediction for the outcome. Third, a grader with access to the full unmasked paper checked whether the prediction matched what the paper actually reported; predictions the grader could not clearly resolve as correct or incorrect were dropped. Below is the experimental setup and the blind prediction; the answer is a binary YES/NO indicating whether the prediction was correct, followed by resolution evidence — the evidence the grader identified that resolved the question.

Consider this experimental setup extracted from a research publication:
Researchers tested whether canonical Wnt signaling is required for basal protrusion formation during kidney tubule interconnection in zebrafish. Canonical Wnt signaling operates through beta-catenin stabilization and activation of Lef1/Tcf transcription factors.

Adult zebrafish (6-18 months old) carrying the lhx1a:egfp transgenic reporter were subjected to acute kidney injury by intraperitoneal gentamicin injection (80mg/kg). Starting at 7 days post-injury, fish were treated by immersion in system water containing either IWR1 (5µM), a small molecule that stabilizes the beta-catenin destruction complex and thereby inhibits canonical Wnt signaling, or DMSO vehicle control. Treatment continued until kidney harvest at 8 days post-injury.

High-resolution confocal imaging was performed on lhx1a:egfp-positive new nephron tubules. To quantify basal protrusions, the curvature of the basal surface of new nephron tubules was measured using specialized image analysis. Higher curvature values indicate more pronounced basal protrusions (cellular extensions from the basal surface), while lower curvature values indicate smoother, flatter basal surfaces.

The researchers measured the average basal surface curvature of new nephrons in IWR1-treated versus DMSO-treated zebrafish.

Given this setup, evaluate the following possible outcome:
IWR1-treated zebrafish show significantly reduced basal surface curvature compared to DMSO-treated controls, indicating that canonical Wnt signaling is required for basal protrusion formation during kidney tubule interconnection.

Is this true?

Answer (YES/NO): YES